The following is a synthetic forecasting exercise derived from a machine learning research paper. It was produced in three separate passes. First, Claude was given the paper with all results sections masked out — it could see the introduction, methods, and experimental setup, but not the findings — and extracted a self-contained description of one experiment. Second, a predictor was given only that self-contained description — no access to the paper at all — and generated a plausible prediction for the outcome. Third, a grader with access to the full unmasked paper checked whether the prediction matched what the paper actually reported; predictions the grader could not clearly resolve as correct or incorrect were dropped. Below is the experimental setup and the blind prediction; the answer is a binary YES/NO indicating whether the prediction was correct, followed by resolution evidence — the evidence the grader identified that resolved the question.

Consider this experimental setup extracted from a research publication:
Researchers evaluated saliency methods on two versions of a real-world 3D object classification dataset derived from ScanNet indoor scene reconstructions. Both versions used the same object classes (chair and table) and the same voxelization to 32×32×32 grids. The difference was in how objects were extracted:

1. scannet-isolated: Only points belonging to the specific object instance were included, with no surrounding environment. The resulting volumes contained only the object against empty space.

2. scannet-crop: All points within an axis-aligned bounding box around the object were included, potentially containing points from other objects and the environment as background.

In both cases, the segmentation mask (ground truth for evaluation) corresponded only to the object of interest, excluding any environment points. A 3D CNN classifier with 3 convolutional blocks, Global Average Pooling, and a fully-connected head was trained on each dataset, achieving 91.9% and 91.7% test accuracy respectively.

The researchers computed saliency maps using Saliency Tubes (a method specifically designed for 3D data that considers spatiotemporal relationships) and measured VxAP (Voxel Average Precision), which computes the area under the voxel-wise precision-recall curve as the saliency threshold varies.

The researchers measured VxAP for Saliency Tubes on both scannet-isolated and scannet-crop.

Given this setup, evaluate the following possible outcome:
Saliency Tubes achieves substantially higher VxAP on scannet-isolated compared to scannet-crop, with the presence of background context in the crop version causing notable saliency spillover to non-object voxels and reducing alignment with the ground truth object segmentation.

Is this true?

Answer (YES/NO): NO